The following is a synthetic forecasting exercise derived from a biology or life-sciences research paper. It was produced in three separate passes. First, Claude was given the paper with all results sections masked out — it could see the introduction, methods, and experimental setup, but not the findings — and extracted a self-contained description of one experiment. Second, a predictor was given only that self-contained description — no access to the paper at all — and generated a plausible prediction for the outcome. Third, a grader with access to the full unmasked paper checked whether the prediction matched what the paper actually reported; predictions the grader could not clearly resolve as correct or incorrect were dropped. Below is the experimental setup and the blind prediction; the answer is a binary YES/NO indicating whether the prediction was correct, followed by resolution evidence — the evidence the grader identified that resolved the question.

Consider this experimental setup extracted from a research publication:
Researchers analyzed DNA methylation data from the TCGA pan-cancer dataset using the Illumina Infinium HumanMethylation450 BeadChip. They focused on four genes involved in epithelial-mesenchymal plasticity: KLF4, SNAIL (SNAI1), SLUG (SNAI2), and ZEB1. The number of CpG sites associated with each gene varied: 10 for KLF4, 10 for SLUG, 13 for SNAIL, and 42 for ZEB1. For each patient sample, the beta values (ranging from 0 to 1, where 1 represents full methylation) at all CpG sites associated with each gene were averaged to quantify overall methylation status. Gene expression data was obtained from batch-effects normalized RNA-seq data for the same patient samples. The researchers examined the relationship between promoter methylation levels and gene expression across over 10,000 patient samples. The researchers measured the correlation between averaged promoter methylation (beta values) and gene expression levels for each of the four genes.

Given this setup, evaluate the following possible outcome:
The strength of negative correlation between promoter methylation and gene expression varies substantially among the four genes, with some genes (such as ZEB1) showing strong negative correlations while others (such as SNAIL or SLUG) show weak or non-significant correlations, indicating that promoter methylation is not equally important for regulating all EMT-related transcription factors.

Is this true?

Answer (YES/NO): NO